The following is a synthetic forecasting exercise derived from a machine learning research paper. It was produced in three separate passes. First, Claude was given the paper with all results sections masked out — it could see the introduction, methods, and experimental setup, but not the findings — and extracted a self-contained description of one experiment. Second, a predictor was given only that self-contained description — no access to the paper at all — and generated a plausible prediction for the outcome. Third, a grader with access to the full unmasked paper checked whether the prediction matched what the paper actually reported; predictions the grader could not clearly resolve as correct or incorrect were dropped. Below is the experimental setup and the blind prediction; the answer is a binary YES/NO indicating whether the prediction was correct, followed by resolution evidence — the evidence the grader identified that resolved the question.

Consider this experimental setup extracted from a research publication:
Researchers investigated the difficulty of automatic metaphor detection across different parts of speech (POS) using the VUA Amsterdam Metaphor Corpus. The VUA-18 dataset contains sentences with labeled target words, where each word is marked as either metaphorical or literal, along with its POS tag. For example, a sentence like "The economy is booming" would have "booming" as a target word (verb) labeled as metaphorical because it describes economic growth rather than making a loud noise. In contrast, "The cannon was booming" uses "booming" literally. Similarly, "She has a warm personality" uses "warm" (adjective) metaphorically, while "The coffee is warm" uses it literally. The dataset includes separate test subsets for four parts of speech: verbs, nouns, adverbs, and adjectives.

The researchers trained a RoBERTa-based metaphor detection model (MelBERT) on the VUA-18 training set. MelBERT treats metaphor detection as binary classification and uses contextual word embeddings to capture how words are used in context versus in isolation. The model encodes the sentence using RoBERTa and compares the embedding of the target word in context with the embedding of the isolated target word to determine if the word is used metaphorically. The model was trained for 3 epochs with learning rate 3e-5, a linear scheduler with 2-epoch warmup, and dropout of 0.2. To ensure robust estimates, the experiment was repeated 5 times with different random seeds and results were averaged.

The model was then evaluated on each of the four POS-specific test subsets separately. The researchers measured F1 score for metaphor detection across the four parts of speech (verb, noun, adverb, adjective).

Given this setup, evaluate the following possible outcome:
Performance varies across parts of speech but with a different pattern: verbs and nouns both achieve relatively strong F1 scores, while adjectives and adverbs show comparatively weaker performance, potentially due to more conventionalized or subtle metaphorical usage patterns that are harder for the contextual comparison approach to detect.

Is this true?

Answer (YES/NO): NO